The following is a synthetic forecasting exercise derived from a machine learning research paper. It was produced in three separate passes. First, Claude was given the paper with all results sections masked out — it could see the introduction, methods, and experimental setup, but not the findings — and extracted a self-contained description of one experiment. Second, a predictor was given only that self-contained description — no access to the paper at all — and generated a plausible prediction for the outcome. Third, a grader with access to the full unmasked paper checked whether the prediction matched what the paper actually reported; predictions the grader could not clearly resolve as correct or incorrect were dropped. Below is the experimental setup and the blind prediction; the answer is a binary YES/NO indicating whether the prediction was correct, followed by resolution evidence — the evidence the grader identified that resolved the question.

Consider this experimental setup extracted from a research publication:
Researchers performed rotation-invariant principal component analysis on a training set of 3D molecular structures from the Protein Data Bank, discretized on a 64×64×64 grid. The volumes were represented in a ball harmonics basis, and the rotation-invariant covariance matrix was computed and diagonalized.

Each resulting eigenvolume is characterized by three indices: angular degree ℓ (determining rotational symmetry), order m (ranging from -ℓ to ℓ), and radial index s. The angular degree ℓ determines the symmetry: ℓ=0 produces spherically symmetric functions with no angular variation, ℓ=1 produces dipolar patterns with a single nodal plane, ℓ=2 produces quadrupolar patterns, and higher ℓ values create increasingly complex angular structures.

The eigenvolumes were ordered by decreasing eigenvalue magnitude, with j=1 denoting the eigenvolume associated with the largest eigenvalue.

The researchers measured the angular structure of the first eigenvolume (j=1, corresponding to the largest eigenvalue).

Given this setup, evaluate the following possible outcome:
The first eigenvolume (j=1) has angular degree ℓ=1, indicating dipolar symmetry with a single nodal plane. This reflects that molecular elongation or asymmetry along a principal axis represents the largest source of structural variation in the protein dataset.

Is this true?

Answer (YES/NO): NO